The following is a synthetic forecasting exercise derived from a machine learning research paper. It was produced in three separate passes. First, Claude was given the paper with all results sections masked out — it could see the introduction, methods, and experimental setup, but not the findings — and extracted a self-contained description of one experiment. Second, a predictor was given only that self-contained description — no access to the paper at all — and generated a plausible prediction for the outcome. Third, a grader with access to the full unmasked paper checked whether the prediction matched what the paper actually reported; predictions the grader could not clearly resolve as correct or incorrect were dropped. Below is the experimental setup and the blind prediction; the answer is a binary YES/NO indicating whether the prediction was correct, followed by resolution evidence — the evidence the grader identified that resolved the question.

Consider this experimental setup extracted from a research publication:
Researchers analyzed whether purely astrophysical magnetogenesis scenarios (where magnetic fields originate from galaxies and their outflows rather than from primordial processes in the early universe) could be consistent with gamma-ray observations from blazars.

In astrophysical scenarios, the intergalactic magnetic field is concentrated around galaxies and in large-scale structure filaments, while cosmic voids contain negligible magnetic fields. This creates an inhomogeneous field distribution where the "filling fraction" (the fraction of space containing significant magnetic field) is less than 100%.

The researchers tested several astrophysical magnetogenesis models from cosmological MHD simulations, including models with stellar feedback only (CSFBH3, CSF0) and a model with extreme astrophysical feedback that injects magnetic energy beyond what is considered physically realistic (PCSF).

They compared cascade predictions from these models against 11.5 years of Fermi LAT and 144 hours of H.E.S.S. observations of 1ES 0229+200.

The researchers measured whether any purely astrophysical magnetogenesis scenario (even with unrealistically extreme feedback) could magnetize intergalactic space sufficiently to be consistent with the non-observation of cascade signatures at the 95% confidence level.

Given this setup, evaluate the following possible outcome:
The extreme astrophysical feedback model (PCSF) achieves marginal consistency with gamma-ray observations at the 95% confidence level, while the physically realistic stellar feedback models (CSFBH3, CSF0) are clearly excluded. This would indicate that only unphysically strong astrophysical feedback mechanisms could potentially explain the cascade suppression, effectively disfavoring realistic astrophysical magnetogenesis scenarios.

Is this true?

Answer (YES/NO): YES